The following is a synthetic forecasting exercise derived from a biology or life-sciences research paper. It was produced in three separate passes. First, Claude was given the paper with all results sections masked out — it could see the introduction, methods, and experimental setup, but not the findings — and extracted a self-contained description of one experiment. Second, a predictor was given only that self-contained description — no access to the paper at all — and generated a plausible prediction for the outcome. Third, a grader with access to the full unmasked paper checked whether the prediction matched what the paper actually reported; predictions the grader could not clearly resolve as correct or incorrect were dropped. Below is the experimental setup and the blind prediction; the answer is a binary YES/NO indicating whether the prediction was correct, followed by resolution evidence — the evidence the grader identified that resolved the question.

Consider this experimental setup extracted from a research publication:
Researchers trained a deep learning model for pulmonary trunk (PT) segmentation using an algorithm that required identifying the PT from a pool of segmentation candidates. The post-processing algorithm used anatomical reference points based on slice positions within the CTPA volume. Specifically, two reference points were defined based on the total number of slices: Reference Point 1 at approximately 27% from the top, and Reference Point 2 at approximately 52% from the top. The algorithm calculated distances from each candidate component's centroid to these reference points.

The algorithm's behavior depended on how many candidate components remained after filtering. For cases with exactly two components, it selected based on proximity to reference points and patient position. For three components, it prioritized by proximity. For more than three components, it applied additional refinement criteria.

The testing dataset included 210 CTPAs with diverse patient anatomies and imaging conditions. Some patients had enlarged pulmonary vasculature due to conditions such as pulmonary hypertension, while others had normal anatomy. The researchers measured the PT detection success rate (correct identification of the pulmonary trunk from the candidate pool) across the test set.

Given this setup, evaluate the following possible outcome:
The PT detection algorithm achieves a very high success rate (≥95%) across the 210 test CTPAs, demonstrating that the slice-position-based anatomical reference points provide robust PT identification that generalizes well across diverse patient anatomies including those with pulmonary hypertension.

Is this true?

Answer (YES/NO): NO